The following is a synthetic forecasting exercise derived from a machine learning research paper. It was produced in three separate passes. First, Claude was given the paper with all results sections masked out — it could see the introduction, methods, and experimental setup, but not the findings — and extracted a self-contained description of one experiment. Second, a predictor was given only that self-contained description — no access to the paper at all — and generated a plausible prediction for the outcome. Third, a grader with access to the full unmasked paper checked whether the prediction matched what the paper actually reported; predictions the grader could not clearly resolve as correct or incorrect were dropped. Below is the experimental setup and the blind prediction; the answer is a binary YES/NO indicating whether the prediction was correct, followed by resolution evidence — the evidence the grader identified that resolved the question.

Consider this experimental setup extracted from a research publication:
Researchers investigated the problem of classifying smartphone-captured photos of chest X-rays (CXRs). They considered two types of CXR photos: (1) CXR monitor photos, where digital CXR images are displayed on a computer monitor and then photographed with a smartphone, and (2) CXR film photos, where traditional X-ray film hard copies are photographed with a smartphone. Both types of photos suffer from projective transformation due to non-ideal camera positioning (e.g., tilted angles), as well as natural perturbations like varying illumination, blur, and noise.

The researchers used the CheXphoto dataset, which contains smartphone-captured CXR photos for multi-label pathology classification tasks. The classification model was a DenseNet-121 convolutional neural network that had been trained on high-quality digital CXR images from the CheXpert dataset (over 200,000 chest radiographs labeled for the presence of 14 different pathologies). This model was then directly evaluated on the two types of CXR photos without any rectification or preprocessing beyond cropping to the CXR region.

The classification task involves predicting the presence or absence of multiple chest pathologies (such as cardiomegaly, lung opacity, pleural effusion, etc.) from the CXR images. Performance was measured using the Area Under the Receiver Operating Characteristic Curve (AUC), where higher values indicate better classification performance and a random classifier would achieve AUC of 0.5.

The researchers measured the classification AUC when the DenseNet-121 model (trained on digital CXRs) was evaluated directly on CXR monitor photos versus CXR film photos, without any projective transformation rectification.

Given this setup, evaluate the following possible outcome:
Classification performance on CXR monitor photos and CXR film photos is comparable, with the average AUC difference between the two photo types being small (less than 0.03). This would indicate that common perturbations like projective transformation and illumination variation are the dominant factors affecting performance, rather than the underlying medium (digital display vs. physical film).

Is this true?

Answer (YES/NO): NO